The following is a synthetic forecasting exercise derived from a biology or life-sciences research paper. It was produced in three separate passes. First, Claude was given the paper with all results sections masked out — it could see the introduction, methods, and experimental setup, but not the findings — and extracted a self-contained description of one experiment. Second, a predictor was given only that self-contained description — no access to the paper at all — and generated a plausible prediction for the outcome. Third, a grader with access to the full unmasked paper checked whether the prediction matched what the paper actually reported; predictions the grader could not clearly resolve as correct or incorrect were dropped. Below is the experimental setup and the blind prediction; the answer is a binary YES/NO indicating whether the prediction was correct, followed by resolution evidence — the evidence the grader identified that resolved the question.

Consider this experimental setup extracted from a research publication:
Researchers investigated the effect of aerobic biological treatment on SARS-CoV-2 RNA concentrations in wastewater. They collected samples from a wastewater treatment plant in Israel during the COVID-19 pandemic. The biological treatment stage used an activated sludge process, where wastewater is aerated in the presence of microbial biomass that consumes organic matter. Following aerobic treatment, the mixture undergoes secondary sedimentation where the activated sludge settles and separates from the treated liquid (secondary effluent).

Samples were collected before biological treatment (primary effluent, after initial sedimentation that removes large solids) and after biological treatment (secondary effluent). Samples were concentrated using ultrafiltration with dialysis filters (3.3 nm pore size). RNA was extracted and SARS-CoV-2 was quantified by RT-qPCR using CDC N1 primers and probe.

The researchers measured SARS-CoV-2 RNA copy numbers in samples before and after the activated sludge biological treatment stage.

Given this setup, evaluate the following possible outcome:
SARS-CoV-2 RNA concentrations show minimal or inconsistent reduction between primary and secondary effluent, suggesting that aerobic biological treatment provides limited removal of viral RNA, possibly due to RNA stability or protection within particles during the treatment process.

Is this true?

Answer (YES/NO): NO